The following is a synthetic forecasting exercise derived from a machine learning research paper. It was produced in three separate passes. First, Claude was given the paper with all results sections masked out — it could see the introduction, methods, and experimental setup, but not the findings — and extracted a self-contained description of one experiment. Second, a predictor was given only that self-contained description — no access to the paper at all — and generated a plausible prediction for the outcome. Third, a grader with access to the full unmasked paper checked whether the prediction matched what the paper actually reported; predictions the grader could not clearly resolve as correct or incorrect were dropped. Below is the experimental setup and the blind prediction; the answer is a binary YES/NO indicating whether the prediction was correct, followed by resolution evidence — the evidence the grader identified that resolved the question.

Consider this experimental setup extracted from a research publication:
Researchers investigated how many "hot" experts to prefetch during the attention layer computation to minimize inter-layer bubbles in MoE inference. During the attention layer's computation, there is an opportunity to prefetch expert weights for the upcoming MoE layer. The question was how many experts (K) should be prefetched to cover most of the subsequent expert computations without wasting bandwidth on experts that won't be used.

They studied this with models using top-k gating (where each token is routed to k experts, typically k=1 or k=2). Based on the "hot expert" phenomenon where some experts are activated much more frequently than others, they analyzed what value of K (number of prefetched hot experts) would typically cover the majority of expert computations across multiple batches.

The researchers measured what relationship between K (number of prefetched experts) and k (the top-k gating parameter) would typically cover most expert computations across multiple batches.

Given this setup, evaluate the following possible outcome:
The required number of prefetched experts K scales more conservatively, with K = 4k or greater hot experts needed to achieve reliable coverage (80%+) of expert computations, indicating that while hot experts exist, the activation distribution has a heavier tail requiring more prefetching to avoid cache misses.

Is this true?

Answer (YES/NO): NO